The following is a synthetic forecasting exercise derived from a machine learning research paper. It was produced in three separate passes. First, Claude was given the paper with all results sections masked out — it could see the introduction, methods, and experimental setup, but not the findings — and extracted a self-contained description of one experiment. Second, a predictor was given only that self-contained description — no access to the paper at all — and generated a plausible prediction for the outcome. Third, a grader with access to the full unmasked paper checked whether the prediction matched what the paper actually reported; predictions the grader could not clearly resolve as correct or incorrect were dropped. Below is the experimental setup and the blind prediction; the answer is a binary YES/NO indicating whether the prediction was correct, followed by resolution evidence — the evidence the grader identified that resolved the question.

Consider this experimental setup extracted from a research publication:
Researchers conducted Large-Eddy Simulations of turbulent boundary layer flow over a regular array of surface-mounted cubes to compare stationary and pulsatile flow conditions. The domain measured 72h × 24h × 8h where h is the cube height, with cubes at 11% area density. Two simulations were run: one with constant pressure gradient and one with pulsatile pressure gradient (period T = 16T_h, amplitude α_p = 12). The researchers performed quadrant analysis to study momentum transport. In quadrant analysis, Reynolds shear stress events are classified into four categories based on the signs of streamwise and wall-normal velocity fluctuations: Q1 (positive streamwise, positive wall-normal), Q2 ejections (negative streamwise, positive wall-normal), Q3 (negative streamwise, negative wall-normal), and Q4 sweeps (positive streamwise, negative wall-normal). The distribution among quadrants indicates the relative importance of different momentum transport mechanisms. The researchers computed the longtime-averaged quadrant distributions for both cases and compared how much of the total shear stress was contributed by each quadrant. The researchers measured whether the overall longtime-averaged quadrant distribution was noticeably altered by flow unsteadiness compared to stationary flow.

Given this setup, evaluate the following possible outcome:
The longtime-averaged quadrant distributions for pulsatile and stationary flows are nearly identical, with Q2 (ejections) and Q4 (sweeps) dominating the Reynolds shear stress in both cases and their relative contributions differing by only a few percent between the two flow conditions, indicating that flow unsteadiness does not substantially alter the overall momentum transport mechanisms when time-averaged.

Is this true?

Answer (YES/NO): YES